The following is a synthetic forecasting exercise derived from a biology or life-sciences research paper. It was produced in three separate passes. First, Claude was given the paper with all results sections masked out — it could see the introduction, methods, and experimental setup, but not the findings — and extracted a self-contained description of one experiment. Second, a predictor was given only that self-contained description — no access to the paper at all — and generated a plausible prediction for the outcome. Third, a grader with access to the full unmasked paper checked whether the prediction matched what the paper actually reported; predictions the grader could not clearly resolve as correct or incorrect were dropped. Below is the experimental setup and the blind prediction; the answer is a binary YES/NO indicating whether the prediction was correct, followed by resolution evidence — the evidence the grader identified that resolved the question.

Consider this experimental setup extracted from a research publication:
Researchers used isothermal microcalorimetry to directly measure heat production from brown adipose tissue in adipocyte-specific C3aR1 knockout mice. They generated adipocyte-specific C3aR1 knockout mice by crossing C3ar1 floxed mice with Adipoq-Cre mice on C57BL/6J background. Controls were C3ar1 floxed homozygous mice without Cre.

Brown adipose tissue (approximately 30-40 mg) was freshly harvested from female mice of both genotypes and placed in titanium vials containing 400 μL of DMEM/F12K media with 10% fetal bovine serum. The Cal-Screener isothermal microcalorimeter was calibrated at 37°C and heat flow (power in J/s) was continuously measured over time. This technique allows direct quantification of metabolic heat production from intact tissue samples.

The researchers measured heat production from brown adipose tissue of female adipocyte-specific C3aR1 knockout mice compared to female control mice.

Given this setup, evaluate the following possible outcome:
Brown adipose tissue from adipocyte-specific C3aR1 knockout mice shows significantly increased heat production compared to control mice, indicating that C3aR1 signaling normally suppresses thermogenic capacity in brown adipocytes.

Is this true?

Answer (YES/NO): NO